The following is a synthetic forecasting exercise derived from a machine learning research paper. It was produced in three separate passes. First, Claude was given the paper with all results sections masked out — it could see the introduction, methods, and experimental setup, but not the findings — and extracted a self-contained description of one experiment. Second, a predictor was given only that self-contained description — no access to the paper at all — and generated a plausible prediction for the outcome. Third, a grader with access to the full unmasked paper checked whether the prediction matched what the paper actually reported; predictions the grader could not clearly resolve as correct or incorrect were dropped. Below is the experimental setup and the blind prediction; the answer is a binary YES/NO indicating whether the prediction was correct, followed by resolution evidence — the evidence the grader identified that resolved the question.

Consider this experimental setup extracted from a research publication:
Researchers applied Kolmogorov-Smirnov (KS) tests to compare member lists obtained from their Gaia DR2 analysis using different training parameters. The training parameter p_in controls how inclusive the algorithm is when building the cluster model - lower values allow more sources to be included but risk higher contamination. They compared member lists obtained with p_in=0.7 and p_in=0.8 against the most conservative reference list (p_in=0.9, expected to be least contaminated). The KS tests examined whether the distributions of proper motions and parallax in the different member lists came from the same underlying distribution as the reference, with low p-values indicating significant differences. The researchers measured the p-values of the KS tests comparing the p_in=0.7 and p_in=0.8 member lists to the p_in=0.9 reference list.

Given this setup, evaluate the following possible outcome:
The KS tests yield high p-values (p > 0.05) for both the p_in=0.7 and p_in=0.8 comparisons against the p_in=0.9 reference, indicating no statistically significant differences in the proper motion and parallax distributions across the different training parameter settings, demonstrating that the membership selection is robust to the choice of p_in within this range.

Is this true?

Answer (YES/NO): YES